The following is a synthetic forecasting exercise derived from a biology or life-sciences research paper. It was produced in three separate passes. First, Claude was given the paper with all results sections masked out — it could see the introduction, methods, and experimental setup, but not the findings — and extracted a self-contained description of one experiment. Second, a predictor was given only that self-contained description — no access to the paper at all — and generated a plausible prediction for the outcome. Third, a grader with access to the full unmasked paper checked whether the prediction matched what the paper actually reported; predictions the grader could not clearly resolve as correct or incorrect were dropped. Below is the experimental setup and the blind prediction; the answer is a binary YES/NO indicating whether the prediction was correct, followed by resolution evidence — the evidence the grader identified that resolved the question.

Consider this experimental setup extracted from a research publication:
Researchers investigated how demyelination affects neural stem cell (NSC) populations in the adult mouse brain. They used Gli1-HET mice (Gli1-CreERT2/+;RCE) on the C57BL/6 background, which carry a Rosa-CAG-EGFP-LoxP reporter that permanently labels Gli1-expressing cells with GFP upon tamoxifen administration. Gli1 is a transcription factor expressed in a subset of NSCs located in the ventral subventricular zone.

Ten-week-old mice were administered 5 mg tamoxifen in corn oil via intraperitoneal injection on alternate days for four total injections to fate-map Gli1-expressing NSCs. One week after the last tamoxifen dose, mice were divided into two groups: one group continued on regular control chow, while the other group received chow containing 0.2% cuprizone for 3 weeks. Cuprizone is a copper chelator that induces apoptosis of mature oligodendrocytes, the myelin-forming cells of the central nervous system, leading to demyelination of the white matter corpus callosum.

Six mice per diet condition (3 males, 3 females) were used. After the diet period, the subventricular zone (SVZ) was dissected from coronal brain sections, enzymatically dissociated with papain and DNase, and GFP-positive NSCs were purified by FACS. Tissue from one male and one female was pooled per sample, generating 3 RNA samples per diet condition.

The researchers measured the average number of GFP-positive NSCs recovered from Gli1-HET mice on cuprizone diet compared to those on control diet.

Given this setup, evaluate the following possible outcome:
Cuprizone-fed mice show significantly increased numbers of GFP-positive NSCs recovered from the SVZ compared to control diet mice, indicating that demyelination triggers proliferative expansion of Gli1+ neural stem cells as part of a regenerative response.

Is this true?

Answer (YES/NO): NO